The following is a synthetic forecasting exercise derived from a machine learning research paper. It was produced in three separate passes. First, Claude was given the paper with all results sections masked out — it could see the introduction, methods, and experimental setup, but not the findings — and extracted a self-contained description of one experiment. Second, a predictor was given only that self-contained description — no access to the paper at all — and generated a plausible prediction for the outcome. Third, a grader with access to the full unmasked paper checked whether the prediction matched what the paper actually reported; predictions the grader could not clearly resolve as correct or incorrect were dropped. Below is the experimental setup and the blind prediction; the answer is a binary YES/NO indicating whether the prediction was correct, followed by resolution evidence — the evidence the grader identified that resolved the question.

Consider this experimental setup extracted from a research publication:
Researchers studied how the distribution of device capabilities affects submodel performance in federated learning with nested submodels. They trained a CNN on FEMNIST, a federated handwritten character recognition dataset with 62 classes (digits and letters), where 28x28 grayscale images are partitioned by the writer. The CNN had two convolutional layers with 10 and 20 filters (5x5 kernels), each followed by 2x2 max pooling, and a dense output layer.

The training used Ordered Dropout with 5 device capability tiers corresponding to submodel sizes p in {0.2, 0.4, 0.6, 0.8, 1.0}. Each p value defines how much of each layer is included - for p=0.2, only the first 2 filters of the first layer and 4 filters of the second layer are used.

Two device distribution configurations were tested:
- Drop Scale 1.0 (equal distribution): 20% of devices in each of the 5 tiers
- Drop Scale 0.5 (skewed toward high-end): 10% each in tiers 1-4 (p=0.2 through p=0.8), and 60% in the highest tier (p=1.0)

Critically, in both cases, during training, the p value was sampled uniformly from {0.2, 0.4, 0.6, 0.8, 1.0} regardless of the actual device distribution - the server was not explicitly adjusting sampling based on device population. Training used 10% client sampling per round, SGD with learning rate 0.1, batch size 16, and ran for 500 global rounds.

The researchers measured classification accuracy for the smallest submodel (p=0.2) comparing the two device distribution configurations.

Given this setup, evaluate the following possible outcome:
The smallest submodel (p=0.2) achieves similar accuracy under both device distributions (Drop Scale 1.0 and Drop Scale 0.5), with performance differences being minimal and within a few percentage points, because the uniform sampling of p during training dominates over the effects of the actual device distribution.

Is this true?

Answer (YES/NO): YES